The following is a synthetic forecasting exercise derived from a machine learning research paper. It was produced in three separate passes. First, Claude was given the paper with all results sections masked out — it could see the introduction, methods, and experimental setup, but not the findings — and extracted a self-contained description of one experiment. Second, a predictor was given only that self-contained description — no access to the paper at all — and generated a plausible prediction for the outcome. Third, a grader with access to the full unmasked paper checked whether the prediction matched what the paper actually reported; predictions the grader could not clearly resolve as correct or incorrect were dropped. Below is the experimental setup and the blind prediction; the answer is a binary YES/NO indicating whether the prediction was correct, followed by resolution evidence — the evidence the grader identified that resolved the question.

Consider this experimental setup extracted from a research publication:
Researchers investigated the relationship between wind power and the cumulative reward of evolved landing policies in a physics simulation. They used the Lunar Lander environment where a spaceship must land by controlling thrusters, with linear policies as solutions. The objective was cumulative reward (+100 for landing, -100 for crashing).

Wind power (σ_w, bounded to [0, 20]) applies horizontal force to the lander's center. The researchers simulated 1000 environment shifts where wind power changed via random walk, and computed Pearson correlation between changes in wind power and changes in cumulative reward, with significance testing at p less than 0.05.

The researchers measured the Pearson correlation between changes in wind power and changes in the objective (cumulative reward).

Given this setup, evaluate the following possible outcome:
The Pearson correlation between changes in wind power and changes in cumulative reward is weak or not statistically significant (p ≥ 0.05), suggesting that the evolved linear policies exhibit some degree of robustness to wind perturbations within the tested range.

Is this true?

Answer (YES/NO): NO